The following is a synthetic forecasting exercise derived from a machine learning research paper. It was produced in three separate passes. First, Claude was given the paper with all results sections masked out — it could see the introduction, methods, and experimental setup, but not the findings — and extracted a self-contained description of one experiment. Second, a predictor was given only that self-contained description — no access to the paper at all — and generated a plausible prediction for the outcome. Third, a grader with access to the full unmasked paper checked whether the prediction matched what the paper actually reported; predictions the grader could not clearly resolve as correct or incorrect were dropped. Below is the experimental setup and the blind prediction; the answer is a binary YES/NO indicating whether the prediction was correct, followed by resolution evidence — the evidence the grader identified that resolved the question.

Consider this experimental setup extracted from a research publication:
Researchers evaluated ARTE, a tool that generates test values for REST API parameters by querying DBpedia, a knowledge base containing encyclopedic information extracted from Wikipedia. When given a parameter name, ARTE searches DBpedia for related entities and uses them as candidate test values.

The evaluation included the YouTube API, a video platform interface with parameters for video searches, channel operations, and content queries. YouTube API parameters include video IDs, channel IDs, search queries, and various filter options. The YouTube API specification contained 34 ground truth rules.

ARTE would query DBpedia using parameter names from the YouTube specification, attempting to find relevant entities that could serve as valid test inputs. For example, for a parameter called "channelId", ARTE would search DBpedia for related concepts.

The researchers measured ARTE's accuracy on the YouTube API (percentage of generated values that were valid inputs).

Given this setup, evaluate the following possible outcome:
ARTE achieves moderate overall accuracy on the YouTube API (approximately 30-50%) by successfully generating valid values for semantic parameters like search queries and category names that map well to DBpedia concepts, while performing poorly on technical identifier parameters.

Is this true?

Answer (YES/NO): NO